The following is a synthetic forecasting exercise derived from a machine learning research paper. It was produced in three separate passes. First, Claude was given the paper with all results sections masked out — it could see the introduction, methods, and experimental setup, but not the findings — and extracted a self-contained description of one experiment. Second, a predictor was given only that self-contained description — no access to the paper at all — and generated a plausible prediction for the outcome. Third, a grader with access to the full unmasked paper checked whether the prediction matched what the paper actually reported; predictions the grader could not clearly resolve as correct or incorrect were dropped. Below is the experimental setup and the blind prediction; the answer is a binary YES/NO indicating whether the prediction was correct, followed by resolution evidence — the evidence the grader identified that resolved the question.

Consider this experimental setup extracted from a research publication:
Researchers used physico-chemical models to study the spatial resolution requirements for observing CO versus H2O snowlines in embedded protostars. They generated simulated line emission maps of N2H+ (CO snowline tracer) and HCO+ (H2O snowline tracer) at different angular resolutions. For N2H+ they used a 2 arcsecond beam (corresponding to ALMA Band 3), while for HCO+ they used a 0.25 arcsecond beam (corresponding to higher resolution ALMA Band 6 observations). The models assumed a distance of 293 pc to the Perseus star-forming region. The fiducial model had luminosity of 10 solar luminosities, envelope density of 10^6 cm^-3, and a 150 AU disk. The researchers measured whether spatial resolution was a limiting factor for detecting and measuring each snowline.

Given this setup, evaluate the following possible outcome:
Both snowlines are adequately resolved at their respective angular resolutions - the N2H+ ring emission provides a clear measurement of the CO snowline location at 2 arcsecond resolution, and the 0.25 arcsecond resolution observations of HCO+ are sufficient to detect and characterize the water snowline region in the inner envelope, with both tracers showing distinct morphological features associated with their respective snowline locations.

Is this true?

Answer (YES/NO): NO